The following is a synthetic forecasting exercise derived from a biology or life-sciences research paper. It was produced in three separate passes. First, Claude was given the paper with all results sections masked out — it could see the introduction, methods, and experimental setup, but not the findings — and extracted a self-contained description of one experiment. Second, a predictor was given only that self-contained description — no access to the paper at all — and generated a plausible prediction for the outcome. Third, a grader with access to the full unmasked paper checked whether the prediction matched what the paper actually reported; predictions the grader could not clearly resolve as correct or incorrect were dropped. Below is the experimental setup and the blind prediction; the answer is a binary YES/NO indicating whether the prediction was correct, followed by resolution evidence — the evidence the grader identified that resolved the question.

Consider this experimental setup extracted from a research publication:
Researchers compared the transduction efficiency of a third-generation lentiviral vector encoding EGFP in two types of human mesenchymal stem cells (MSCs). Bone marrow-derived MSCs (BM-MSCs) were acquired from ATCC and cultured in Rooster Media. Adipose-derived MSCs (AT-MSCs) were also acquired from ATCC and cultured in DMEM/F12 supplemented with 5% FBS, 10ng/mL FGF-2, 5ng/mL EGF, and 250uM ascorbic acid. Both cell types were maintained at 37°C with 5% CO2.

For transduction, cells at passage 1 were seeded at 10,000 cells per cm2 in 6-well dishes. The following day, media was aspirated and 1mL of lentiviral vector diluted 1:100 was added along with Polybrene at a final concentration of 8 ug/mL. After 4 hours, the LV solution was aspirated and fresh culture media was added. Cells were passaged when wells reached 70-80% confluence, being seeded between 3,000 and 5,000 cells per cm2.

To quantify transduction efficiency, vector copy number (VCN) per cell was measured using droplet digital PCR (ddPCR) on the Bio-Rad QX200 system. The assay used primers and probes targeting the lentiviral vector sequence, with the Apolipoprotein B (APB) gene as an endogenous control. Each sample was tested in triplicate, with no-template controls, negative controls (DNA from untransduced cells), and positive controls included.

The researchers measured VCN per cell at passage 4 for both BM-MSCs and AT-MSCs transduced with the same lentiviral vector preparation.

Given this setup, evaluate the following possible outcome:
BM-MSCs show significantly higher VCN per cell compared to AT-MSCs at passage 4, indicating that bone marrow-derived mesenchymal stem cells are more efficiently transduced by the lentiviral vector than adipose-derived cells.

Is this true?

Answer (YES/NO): YES